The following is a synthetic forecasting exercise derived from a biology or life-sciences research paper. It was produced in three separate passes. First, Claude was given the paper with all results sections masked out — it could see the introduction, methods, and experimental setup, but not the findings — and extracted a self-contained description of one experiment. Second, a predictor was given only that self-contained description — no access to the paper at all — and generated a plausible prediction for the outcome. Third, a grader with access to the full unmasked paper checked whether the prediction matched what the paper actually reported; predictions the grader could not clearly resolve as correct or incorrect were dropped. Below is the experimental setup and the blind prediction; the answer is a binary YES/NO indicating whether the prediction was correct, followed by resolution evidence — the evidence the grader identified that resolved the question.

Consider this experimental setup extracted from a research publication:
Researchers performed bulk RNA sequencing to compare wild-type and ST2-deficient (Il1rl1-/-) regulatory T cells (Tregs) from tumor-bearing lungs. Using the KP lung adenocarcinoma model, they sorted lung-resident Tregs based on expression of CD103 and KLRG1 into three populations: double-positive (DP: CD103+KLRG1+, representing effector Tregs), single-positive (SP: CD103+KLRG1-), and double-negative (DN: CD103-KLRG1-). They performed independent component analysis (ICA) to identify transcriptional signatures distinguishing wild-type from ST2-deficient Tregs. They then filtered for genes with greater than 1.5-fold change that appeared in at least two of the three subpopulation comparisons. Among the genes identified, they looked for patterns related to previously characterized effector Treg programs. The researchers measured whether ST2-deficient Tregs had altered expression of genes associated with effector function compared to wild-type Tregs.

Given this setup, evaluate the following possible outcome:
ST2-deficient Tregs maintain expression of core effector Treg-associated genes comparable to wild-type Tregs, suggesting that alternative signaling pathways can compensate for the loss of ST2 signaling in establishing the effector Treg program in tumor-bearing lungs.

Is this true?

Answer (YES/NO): NO